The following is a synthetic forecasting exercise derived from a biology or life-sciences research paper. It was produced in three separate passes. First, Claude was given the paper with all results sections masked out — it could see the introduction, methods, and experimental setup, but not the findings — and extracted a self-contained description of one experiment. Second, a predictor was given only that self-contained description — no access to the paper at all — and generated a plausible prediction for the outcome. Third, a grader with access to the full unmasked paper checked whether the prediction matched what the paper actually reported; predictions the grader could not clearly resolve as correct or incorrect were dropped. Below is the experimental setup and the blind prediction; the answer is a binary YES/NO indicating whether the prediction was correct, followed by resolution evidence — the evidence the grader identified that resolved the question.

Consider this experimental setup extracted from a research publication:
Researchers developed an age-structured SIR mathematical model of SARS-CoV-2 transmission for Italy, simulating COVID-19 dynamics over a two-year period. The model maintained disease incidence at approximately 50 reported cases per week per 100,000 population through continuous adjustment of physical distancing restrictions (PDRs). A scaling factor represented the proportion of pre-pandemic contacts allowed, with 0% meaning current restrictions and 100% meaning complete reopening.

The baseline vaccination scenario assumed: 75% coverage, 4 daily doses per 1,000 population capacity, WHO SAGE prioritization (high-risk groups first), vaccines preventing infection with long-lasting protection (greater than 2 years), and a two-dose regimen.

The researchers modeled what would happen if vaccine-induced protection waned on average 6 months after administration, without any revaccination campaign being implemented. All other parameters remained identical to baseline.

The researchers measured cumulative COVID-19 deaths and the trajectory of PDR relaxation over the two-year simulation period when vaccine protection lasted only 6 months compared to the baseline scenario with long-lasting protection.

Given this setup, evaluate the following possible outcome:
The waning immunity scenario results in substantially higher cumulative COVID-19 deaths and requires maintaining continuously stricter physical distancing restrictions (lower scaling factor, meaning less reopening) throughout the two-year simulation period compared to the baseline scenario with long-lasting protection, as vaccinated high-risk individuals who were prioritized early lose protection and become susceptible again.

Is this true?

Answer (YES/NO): NO